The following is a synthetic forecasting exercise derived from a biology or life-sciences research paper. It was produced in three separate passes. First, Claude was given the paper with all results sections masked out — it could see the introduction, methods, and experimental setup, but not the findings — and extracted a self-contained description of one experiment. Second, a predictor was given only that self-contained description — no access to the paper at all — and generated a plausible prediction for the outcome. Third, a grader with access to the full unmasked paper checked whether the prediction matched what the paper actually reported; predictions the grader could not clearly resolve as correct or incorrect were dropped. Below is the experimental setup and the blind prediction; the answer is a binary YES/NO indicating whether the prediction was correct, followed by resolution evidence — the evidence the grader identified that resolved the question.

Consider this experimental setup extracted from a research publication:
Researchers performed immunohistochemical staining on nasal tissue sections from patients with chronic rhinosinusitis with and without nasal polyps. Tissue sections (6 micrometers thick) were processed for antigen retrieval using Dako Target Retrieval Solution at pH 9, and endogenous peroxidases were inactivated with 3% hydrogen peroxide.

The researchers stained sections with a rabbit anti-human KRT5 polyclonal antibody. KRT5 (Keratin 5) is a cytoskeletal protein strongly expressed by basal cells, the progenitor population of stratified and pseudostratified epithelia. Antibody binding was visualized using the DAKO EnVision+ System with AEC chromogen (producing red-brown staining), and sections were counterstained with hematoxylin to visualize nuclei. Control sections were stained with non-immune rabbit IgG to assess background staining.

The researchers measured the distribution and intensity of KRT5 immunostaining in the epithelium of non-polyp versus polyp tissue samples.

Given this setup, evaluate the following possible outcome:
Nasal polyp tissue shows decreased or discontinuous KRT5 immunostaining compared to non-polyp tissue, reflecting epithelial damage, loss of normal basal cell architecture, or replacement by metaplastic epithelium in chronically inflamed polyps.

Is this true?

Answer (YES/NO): NO